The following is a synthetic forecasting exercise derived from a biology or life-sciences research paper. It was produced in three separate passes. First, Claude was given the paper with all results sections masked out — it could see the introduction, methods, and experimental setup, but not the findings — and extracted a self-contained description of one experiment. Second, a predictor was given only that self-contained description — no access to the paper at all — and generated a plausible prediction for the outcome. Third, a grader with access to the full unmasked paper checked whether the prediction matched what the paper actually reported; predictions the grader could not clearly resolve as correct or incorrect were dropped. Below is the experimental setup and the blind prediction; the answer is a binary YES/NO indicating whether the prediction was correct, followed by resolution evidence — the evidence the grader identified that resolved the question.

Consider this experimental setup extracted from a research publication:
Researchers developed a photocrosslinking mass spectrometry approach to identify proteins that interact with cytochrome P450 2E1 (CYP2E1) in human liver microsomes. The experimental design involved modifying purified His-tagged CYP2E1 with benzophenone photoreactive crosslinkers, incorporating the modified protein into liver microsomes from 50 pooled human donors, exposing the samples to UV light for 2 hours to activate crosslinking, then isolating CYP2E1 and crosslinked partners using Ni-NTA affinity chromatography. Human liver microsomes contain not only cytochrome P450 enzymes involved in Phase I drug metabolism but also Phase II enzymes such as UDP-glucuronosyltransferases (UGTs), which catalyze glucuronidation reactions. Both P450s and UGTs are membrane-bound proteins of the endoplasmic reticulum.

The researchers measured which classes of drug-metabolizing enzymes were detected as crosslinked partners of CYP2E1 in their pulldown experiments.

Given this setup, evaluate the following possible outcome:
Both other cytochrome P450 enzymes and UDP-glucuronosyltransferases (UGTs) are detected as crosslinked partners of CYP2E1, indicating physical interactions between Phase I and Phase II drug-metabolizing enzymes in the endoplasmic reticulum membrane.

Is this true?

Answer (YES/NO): YES